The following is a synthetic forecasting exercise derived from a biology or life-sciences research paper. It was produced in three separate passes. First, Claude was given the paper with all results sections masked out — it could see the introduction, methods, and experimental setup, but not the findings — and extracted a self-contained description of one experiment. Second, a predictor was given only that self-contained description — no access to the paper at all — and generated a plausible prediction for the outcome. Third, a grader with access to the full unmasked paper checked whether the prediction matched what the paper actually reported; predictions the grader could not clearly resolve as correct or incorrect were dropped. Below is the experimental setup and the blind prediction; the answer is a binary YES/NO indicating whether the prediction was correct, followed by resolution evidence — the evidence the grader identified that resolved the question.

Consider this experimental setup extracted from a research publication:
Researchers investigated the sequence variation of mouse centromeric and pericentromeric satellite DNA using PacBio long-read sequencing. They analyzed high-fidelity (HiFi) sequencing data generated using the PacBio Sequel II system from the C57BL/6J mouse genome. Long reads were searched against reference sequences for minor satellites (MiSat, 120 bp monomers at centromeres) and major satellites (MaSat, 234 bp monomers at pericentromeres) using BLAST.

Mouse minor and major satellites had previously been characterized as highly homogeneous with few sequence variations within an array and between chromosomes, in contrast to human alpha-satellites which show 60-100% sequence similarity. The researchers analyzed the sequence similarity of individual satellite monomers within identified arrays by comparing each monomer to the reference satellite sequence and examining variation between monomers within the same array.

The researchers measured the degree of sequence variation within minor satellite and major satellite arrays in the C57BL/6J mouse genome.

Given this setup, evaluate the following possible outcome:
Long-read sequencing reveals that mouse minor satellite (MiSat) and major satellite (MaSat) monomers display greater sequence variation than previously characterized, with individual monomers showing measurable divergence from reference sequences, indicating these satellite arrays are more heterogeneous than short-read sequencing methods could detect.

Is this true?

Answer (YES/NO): YES